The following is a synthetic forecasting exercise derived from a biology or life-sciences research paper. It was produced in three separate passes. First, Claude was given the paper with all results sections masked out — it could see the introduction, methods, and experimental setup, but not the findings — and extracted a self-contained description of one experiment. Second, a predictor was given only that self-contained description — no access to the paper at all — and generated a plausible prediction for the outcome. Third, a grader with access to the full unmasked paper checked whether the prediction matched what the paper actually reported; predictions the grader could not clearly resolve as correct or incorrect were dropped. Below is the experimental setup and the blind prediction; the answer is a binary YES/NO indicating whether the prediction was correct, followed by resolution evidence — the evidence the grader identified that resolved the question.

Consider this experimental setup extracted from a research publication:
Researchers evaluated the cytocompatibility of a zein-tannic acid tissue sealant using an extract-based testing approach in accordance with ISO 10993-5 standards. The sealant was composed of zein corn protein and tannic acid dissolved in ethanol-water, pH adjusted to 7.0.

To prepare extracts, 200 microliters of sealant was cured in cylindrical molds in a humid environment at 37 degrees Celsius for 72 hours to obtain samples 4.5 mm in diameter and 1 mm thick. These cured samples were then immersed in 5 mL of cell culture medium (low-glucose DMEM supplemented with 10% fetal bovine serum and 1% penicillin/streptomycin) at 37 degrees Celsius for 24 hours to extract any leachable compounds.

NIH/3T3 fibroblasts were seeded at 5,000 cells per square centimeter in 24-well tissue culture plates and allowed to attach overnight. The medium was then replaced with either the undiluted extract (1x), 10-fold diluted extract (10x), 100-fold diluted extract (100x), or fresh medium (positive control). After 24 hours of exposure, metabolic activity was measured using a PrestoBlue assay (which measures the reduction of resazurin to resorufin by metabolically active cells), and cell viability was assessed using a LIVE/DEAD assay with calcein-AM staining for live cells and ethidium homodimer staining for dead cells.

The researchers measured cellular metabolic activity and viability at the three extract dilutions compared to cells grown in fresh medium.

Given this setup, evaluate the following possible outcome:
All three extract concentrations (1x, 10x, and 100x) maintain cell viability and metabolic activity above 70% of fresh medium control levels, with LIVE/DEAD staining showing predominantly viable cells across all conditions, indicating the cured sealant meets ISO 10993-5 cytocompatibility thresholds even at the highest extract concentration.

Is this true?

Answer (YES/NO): NO